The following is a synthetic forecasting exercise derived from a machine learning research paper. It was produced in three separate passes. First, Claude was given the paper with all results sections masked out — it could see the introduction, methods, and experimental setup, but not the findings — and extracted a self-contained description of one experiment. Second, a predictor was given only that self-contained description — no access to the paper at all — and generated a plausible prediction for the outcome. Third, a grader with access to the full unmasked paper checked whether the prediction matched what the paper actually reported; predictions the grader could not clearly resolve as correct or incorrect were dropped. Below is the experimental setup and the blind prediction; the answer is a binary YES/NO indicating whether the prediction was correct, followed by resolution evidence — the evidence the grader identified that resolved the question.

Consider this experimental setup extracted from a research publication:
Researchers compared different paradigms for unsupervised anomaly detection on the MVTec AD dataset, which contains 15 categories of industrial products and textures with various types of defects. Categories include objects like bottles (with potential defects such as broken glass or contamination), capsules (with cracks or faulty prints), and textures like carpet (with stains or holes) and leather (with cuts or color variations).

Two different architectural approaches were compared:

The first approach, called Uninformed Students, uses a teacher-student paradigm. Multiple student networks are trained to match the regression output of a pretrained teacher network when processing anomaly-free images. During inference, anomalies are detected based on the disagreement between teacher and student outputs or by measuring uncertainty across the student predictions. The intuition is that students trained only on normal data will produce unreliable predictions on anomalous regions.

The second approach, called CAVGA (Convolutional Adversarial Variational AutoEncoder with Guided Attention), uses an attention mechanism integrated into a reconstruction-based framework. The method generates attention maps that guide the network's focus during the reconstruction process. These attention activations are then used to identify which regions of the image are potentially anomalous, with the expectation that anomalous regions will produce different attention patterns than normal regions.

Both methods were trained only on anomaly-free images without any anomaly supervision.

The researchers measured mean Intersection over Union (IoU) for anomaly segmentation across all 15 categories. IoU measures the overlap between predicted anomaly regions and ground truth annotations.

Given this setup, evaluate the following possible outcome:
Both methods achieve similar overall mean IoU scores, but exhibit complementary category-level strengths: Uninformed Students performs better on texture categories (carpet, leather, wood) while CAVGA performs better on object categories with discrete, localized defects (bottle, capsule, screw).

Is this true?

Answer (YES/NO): NO